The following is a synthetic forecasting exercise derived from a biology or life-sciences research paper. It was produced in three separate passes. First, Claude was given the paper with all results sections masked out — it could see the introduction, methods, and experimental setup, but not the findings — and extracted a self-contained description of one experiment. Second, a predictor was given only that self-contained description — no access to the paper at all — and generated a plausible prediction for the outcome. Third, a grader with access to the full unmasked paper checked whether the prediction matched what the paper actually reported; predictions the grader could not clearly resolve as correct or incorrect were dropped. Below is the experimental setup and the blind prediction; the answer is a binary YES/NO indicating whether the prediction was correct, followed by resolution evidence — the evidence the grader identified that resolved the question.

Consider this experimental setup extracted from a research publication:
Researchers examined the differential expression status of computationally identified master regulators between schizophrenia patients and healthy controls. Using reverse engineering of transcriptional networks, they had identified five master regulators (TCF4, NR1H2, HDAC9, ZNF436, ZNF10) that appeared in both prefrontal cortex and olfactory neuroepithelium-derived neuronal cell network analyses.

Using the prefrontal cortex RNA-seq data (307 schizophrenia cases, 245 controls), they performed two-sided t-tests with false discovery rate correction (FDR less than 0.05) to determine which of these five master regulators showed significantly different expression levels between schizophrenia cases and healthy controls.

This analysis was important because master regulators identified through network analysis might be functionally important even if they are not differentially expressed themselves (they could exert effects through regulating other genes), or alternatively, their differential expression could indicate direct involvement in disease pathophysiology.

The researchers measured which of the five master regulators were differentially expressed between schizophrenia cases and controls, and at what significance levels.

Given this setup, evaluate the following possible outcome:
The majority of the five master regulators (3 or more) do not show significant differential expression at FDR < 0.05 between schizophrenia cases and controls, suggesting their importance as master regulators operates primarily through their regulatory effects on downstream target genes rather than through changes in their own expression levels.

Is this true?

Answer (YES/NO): NO